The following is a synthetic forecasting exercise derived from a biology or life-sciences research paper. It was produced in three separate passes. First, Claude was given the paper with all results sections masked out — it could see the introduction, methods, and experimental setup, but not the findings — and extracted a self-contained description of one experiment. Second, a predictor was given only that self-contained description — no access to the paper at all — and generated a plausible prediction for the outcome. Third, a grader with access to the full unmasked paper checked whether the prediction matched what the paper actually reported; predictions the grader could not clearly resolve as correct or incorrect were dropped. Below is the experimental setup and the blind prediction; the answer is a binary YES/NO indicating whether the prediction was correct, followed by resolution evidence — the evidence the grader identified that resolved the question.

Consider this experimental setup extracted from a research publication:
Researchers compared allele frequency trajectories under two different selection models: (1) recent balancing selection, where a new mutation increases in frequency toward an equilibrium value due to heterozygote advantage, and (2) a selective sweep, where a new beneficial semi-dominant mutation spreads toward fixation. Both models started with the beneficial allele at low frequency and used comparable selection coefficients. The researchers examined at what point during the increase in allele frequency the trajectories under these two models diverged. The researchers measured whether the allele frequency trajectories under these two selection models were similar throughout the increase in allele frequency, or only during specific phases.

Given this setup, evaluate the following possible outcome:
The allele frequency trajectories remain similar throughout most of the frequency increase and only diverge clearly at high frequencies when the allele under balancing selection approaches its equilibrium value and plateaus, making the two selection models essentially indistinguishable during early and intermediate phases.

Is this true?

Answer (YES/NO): NO